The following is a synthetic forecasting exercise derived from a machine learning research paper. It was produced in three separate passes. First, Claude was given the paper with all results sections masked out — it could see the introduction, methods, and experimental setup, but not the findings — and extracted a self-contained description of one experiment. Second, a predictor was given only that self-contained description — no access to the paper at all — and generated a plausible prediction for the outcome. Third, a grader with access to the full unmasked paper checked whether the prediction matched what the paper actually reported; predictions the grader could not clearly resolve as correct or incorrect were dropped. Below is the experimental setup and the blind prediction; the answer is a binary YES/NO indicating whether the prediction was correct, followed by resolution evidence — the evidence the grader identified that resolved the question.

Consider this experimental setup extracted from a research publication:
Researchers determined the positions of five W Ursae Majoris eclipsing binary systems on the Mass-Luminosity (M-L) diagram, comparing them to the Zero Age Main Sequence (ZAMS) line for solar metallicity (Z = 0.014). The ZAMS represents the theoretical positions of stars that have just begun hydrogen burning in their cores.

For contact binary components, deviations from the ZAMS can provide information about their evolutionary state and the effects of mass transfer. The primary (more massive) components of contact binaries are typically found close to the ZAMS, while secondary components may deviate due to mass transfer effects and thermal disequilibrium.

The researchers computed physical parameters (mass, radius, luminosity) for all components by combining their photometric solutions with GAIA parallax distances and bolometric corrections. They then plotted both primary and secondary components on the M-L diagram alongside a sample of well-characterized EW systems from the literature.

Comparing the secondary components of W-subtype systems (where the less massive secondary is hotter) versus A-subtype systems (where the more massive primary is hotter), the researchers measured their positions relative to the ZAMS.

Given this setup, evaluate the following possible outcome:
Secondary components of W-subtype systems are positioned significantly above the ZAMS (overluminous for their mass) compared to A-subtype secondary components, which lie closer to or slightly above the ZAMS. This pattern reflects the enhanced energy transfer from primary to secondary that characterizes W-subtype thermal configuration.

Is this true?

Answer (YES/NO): YES